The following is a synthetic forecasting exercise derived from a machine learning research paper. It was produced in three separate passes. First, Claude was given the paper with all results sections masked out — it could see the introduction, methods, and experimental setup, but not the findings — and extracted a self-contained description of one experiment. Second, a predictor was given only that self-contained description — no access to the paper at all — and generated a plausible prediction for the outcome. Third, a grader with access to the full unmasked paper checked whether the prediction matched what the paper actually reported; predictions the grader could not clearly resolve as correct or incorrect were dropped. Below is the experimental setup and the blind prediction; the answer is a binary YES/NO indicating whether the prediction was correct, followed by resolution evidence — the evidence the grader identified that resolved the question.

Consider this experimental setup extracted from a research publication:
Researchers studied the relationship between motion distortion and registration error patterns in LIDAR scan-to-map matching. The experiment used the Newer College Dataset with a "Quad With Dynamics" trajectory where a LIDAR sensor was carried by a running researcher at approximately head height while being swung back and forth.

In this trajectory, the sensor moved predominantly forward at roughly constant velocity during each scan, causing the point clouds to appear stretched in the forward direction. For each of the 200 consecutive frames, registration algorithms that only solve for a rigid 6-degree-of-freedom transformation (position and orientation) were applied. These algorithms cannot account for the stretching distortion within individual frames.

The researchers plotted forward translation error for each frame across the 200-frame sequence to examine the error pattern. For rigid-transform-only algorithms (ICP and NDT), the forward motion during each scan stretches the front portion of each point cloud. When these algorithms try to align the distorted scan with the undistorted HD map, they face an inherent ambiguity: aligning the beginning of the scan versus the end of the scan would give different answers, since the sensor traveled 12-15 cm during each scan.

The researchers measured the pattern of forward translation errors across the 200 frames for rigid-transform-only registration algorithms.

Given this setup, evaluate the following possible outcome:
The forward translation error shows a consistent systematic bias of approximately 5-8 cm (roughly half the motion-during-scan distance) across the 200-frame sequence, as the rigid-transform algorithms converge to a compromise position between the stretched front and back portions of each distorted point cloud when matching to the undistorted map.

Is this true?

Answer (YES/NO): YES